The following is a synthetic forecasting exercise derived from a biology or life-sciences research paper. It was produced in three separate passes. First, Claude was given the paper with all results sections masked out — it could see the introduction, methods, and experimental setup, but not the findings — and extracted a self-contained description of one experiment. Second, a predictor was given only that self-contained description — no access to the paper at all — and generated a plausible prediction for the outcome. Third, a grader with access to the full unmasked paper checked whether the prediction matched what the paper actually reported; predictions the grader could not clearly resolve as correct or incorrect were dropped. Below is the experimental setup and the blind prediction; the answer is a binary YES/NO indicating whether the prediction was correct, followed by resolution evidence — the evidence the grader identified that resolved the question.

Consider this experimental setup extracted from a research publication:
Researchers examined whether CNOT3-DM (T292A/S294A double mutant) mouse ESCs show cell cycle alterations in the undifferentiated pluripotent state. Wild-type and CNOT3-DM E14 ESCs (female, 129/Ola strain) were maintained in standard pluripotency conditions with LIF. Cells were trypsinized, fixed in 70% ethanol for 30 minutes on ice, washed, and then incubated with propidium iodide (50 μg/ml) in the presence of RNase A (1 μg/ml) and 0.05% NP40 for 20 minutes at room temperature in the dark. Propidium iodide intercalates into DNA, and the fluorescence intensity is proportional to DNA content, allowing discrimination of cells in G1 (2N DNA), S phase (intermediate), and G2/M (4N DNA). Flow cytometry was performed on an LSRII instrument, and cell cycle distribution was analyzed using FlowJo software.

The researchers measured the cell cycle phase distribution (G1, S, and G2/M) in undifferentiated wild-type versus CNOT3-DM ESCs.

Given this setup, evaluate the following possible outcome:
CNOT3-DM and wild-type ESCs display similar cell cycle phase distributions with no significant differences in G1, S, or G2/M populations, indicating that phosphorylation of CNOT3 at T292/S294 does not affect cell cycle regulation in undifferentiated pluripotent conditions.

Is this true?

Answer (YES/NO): YES